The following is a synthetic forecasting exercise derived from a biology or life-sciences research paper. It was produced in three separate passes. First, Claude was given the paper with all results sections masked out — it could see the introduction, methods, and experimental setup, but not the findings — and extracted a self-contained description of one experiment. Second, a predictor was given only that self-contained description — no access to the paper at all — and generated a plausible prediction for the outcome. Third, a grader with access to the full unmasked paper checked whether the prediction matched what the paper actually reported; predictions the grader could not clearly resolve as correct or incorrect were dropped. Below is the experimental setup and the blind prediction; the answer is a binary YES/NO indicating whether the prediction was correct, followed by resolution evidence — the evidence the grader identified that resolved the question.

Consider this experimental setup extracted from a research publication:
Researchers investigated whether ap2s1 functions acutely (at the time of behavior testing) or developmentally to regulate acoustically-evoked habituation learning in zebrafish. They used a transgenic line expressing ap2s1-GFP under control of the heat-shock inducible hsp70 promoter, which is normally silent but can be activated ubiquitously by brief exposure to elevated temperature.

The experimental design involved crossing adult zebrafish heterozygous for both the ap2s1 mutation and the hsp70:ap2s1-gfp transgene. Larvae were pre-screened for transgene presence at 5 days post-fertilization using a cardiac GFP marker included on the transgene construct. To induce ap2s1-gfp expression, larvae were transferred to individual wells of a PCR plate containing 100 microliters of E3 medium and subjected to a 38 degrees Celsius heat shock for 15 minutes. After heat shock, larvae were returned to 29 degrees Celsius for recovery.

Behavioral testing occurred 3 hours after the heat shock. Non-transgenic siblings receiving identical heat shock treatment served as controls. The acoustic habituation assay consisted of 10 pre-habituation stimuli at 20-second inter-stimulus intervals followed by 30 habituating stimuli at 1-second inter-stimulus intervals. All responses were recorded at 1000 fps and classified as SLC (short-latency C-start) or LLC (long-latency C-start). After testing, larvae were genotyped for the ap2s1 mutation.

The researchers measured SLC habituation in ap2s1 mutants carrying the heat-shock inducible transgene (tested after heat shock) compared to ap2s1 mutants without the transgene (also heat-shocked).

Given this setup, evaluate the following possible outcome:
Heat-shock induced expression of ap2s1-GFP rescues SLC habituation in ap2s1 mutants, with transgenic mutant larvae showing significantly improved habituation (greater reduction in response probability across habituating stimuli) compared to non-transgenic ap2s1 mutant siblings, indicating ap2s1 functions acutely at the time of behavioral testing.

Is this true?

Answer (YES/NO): YES